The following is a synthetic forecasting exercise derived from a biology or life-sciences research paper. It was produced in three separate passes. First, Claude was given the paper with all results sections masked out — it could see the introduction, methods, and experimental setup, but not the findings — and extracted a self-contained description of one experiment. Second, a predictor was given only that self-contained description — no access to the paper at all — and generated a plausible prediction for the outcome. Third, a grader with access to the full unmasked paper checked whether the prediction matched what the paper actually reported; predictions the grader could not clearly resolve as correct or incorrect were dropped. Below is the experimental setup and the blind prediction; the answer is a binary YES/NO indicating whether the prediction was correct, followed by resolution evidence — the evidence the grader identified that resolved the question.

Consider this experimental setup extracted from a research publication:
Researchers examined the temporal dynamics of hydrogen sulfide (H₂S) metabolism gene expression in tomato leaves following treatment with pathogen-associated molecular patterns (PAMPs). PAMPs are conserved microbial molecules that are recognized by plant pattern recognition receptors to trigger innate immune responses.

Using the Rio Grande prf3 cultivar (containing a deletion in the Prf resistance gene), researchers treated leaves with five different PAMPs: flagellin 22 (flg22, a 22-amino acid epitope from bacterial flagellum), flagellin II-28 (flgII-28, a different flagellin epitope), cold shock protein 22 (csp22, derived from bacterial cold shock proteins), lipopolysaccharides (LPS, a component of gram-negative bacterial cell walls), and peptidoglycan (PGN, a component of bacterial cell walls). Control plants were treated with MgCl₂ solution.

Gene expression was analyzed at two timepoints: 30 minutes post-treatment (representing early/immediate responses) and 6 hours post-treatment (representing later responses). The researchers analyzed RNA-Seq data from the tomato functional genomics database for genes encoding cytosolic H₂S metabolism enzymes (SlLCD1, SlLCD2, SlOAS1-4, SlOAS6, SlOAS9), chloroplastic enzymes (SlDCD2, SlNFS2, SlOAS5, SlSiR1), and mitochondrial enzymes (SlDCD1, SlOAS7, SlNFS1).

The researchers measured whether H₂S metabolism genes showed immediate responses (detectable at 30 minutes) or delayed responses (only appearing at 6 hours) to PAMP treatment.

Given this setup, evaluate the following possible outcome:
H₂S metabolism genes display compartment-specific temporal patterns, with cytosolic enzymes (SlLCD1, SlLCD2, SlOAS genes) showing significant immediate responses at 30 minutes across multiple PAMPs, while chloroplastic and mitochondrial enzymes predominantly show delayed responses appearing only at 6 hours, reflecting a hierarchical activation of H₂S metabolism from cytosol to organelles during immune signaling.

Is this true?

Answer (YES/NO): NO